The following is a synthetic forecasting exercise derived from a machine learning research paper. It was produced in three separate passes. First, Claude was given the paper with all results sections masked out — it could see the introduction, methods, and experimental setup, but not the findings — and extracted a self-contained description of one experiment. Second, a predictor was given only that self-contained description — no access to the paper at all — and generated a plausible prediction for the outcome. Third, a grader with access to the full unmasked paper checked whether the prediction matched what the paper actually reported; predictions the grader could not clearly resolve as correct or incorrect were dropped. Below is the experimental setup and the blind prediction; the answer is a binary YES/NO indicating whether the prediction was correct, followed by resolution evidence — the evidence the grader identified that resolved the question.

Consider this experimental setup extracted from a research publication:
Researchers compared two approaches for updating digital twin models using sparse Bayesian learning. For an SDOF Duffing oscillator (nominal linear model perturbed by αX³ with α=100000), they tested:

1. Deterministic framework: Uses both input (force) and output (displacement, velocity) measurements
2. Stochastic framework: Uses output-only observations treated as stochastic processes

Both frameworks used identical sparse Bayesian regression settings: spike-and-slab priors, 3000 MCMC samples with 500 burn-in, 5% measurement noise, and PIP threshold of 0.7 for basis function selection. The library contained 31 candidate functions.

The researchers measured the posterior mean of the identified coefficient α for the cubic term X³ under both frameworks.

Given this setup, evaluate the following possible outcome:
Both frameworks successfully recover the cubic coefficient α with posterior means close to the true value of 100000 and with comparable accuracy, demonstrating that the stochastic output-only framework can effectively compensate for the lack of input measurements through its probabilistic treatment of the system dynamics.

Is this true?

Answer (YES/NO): YES